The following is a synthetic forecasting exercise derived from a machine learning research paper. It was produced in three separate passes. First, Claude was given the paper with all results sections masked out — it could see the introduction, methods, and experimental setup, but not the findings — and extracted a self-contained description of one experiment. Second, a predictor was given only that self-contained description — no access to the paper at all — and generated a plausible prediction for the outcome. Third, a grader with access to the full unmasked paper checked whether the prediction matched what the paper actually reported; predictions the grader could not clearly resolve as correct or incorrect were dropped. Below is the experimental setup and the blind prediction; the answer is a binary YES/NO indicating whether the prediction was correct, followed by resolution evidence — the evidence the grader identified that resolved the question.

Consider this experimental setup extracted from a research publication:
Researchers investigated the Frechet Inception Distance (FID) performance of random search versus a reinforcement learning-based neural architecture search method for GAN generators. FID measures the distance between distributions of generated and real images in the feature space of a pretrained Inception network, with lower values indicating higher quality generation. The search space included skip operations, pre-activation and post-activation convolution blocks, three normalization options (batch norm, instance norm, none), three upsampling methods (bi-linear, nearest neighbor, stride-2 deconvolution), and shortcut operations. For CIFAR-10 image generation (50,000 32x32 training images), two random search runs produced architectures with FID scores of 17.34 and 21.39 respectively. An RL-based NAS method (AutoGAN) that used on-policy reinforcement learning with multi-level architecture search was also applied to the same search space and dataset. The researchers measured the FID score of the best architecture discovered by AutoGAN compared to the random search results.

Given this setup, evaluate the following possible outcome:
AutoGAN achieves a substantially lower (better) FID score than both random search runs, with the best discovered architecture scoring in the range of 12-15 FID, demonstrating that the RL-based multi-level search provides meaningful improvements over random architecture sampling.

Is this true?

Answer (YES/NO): YES